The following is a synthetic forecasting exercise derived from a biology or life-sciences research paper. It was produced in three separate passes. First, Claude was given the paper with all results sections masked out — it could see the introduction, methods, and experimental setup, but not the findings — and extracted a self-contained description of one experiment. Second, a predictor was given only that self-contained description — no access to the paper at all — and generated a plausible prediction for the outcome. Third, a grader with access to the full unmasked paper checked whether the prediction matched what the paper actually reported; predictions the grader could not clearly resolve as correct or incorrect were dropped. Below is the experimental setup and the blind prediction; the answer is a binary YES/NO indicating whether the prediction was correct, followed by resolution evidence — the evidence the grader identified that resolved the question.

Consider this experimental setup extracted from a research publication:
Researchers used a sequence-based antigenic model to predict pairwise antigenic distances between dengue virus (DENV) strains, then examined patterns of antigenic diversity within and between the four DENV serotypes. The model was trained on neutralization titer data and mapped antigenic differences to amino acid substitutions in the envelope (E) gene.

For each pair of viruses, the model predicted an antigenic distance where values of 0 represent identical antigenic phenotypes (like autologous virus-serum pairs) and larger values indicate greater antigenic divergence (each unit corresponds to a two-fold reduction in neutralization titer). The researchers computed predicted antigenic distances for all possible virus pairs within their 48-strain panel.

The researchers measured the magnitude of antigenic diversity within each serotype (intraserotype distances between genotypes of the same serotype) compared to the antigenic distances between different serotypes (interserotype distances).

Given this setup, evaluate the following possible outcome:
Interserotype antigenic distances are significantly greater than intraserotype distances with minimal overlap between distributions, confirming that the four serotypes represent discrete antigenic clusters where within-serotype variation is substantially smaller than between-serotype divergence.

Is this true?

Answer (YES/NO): NO